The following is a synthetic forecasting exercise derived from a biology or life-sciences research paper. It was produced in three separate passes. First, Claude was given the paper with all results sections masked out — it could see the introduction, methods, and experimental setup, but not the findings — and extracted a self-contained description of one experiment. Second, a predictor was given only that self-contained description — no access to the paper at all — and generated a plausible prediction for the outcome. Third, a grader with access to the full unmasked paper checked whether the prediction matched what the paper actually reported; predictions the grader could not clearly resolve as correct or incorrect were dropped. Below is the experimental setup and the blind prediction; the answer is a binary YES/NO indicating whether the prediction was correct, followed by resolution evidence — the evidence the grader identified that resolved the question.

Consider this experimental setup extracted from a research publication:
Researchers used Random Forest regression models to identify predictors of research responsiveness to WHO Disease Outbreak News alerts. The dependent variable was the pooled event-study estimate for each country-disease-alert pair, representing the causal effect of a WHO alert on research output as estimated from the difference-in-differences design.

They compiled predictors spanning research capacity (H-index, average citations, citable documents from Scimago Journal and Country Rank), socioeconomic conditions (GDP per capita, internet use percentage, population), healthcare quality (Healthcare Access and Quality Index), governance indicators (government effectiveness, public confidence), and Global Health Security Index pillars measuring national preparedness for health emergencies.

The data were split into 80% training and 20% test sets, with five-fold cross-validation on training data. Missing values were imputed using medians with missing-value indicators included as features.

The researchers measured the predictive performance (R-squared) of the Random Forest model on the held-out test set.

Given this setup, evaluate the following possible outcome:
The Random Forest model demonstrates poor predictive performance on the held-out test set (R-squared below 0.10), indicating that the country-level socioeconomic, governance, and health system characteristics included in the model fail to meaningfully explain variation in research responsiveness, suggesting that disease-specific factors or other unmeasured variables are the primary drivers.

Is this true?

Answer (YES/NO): NO